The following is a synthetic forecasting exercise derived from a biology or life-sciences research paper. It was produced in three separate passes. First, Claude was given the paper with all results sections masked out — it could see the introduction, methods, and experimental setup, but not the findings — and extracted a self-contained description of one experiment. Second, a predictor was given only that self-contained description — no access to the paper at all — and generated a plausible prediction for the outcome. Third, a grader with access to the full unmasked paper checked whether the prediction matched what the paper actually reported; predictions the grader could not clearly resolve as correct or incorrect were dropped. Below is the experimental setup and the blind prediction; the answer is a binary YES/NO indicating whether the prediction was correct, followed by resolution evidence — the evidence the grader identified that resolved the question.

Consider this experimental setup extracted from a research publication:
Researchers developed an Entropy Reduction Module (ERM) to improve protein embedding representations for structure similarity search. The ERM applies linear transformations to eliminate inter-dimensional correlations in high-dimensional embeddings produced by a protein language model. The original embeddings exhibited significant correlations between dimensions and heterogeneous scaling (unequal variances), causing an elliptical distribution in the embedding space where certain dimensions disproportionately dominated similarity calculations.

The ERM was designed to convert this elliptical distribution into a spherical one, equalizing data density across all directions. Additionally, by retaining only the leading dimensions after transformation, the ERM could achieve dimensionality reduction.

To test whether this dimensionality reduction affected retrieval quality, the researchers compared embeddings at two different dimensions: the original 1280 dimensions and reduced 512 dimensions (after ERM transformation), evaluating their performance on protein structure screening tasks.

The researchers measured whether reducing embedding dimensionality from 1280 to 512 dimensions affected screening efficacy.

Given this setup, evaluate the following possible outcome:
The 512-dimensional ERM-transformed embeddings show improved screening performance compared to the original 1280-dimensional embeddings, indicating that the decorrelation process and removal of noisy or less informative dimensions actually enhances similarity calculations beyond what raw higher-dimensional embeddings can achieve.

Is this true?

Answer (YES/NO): YES